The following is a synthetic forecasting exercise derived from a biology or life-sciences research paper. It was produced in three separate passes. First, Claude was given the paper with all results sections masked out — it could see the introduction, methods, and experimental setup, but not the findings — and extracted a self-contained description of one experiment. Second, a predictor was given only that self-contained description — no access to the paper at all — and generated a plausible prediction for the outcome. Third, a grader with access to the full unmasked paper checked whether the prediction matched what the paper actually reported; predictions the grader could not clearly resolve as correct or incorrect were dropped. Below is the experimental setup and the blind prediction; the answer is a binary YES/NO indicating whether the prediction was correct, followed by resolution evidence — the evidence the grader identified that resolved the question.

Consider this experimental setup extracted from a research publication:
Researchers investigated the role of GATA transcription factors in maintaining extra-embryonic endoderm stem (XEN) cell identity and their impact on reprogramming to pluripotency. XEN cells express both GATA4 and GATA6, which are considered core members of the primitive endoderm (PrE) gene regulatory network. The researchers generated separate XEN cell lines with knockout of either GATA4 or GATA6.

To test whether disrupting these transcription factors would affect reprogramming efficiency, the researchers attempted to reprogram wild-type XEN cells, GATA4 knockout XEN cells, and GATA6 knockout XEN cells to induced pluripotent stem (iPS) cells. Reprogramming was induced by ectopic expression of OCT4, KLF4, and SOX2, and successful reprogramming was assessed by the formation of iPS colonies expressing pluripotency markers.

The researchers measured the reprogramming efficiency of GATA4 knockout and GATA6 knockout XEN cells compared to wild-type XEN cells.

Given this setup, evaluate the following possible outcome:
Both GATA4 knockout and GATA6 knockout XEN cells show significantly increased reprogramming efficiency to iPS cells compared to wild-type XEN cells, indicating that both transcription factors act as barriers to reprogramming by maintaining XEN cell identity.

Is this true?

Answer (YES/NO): NO